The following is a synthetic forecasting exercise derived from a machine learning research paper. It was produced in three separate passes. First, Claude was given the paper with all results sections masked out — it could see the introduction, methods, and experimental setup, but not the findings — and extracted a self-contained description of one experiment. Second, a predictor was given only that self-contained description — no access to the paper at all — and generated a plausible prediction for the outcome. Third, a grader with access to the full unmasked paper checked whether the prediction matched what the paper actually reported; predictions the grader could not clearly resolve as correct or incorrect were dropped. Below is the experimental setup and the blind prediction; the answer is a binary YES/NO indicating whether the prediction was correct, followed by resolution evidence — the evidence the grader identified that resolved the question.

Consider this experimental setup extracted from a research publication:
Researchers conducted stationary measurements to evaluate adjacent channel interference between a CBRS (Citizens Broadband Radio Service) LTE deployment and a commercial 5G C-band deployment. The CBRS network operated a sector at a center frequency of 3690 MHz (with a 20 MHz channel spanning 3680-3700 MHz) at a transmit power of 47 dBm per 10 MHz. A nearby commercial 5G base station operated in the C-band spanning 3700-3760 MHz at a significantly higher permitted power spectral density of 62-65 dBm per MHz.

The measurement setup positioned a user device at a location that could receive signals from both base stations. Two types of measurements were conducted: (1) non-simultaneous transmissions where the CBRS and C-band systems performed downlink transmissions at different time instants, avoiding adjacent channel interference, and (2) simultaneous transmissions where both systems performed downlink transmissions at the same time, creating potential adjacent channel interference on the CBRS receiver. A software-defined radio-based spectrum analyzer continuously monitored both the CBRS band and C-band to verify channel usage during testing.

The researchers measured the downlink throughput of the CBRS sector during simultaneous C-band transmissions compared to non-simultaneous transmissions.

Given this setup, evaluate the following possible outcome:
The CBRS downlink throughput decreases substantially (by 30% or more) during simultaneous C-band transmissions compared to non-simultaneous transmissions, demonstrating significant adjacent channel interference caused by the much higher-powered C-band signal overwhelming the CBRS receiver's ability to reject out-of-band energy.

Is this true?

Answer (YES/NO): NO